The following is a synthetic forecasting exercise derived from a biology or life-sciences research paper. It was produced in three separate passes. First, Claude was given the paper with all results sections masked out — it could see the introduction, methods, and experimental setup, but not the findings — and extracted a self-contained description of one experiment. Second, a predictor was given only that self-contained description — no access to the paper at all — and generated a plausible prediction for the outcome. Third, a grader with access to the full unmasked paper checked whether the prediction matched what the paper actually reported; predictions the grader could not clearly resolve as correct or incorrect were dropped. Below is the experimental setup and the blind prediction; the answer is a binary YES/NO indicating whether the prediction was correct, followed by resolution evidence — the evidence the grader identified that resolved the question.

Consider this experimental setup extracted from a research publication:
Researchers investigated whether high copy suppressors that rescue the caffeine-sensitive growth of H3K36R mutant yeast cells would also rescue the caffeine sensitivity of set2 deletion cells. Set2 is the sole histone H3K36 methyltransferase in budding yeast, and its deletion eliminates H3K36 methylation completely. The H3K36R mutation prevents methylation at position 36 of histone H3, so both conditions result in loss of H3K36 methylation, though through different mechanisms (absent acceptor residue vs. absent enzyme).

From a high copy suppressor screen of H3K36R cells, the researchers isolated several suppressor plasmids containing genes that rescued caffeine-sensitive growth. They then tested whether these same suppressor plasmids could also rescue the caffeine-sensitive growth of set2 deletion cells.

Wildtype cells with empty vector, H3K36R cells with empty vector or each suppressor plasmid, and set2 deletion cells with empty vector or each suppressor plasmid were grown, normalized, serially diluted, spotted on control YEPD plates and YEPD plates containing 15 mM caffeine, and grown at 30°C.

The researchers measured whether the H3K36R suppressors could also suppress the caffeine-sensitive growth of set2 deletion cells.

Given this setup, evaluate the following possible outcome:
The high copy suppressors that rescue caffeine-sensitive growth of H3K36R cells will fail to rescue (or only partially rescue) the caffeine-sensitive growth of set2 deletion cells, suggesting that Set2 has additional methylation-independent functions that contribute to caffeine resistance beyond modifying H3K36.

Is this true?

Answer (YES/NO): NO